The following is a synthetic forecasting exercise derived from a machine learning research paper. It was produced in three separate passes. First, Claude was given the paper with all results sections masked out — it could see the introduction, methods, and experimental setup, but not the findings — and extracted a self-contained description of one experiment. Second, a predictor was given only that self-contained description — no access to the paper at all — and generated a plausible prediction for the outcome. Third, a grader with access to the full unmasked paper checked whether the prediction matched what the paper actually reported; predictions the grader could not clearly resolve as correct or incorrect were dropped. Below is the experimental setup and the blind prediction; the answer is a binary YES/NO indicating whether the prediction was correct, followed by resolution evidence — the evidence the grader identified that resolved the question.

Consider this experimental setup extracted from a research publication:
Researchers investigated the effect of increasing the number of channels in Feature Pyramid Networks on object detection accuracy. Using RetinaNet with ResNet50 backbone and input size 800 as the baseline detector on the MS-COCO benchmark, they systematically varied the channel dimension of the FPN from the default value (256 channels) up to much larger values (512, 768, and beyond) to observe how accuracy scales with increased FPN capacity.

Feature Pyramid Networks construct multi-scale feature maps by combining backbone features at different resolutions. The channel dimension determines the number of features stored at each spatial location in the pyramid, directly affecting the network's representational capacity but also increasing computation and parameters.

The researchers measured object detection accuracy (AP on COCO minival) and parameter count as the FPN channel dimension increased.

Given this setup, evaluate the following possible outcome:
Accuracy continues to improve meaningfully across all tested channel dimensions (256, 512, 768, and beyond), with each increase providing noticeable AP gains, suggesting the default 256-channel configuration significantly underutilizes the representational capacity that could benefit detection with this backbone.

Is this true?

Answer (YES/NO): NO